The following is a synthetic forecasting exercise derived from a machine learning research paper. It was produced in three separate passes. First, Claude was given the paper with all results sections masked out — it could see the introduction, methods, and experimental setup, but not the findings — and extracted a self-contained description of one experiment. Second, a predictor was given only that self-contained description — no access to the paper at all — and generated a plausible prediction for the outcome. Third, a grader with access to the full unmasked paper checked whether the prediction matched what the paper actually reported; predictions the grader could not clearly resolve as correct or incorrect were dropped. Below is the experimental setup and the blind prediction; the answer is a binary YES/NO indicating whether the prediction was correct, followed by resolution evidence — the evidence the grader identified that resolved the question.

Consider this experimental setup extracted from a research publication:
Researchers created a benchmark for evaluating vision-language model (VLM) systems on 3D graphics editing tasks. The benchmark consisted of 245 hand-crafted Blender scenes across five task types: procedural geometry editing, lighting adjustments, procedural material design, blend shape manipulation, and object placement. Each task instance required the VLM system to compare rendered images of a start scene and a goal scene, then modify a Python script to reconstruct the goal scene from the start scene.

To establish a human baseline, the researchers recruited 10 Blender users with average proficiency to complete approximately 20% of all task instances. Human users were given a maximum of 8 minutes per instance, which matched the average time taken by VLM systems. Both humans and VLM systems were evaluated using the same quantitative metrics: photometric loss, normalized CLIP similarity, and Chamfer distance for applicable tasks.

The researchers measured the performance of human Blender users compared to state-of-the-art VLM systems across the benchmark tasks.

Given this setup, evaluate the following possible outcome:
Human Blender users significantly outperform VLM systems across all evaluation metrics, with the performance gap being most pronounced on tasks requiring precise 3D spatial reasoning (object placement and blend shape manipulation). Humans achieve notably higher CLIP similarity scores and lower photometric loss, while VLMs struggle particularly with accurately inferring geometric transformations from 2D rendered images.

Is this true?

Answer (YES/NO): NO